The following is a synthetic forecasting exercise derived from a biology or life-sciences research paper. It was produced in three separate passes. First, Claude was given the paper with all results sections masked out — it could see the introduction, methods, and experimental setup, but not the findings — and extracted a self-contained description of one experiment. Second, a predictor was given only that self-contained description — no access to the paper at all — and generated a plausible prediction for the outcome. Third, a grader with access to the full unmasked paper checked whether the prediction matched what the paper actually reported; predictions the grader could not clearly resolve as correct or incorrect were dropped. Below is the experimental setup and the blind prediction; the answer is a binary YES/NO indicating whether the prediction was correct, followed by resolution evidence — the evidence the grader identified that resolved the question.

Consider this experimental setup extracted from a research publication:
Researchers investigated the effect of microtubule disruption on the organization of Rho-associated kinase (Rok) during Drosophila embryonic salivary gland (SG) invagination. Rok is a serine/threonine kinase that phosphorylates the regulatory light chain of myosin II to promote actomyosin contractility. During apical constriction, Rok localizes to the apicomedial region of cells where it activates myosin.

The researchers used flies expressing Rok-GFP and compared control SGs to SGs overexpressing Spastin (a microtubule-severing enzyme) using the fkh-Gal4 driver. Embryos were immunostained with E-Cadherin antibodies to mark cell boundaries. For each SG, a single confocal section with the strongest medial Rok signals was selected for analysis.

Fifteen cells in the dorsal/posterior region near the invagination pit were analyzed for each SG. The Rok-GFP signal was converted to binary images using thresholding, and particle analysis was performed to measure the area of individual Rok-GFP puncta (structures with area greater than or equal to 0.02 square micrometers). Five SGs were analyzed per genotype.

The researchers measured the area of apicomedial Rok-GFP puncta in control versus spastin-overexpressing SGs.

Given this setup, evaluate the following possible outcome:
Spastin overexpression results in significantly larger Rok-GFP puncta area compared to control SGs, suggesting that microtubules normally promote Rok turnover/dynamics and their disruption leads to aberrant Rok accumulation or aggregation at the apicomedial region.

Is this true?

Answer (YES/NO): NO